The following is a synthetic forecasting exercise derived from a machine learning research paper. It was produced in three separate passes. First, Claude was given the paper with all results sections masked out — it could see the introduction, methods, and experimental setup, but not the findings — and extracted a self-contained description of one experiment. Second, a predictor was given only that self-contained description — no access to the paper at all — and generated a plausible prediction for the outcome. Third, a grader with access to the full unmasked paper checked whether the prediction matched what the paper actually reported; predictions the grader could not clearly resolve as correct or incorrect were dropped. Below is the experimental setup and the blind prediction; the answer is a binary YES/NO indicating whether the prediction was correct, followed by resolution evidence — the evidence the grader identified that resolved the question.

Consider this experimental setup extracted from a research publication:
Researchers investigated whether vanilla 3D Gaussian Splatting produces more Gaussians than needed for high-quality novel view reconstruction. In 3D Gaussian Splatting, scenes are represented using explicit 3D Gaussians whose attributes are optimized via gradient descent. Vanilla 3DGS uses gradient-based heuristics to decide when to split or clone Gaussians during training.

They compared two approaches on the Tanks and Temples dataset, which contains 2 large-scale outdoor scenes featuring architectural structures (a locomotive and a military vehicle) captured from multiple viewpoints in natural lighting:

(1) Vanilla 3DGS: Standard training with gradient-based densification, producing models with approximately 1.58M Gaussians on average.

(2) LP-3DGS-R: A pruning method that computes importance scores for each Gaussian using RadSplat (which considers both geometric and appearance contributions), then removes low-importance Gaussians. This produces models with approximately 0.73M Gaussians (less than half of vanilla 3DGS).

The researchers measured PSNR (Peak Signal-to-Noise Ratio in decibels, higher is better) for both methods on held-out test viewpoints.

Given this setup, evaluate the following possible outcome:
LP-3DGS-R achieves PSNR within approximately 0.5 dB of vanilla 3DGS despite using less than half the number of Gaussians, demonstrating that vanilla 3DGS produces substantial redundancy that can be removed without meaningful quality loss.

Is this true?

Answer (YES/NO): YES